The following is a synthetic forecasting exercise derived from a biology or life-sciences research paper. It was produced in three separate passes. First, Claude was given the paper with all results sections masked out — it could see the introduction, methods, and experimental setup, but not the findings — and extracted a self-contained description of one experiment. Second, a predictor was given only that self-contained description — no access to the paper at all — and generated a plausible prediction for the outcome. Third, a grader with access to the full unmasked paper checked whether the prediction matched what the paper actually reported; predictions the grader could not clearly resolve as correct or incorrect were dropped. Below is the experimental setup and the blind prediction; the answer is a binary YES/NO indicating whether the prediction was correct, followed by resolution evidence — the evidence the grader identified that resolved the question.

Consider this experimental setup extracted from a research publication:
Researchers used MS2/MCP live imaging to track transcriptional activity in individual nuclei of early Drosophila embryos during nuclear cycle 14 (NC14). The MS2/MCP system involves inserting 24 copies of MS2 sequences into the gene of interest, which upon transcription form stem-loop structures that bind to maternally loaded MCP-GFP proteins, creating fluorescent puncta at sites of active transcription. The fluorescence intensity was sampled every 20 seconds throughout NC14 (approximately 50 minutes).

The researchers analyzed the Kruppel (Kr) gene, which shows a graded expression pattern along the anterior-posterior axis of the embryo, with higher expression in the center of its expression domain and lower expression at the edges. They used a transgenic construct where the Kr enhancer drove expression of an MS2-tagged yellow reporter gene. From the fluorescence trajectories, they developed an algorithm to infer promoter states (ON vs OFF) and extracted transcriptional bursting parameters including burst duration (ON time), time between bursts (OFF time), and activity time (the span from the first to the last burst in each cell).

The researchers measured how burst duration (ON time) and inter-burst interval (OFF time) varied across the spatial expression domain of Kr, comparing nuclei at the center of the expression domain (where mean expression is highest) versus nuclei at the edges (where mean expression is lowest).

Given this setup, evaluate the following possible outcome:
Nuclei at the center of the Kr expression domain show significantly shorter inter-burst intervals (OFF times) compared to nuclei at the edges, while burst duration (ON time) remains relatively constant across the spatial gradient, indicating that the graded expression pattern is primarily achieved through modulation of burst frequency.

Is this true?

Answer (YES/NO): NO